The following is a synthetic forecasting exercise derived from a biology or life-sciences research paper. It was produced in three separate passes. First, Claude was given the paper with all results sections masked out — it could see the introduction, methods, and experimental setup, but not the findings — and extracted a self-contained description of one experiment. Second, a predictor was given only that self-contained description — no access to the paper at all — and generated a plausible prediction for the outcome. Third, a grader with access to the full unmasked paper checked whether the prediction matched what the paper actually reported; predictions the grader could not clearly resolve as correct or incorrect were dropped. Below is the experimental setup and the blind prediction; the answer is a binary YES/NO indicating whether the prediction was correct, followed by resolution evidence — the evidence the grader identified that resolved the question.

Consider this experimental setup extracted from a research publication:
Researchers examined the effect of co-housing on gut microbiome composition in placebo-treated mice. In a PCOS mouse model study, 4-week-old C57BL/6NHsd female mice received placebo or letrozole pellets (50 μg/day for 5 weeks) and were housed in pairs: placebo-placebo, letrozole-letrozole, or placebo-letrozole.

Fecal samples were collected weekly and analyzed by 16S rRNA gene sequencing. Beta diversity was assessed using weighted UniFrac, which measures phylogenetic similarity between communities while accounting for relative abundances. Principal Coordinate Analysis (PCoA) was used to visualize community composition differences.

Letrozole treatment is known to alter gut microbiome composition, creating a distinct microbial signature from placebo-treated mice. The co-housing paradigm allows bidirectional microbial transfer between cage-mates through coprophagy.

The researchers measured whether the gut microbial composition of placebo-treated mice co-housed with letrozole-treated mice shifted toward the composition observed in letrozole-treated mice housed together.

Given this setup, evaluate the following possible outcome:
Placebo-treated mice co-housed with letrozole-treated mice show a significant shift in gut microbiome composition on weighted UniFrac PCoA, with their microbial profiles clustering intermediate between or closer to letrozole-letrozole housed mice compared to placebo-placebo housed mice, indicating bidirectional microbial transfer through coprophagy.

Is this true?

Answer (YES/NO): NO